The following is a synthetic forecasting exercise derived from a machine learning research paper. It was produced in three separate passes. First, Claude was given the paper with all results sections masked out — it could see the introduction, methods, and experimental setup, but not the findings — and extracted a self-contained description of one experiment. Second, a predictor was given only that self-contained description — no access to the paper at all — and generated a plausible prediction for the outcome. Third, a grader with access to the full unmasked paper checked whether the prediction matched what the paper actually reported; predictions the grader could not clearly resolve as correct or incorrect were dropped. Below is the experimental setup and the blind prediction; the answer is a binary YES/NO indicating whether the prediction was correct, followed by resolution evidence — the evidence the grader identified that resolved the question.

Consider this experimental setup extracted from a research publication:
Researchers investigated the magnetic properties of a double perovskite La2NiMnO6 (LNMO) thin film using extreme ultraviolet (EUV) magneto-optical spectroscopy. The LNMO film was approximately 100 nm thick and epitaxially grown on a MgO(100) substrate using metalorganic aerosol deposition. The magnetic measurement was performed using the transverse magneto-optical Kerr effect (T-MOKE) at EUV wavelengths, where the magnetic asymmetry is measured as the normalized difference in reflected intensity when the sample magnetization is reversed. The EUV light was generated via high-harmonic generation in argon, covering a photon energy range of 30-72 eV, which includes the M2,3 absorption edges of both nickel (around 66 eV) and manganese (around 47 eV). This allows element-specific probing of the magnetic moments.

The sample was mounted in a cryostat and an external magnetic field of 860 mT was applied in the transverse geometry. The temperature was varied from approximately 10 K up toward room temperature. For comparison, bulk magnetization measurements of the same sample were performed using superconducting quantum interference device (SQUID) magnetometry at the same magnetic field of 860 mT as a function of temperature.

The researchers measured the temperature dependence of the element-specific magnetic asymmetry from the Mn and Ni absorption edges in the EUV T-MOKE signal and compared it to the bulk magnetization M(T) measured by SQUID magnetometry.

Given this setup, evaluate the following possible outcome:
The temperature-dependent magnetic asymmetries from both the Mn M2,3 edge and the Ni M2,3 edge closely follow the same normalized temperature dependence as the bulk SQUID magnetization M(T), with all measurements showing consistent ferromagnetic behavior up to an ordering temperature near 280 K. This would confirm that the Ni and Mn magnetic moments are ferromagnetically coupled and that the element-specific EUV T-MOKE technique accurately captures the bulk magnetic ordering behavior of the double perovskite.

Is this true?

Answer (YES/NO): YES